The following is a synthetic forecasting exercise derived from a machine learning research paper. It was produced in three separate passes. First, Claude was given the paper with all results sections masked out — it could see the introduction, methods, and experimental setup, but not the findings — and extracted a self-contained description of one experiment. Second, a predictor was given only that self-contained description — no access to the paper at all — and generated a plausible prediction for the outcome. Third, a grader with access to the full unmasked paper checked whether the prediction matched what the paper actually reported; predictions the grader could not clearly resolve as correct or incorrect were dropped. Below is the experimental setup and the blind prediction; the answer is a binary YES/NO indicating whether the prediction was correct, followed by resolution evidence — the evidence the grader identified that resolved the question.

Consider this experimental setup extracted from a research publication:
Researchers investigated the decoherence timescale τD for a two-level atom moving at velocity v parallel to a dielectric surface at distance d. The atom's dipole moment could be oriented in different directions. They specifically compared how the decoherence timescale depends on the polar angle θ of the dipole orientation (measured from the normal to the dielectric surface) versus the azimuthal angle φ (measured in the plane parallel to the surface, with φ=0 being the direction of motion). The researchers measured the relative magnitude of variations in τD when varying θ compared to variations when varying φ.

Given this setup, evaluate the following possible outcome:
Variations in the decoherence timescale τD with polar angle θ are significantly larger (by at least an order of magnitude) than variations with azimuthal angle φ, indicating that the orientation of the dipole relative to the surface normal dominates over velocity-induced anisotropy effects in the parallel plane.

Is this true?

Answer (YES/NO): YES